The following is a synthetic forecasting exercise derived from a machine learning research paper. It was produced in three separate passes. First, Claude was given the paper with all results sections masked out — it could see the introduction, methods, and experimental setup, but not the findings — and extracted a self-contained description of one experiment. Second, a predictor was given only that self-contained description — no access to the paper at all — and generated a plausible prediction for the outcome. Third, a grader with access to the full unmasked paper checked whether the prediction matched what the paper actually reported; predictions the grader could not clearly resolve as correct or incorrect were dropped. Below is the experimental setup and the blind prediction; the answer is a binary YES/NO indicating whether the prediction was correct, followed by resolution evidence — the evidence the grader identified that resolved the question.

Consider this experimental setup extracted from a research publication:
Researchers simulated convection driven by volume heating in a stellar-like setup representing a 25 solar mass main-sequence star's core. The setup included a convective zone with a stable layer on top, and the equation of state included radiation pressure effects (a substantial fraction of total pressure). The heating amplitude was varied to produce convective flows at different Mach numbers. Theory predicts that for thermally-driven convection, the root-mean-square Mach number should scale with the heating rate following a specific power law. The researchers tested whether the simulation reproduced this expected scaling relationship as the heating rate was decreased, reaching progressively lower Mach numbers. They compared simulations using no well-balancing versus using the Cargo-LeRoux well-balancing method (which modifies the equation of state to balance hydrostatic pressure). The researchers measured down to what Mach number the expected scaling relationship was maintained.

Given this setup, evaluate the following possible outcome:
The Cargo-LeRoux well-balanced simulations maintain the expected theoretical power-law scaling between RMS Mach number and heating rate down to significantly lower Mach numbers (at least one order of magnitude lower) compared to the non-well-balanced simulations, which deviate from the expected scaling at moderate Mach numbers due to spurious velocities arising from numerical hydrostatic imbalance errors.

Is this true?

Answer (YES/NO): NO